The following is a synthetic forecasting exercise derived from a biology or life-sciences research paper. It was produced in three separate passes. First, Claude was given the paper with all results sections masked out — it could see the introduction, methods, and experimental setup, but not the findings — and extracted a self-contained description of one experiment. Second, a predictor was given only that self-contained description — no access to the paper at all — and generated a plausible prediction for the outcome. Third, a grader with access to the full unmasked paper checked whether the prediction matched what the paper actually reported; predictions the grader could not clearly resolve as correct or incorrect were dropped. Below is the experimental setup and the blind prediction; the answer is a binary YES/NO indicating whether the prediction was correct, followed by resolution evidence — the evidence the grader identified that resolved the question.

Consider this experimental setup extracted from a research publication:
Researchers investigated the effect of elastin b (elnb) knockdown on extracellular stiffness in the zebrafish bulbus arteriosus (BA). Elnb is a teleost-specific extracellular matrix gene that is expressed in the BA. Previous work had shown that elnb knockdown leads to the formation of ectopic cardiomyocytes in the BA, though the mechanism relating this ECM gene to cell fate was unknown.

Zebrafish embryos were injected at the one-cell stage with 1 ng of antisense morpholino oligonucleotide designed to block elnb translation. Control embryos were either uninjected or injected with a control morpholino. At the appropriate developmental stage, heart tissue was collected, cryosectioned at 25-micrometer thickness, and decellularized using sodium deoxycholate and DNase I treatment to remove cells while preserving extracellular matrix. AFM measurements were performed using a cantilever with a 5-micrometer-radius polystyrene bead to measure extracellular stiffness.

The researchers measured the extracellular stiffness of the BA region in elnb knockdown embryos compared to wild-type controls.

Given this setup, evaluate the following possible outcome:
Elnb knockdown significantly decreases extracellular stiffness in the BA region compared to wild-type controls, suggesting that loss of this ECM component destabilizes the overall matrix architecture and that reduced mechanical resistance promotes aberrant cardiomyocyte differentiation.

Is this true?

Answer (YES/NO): NO